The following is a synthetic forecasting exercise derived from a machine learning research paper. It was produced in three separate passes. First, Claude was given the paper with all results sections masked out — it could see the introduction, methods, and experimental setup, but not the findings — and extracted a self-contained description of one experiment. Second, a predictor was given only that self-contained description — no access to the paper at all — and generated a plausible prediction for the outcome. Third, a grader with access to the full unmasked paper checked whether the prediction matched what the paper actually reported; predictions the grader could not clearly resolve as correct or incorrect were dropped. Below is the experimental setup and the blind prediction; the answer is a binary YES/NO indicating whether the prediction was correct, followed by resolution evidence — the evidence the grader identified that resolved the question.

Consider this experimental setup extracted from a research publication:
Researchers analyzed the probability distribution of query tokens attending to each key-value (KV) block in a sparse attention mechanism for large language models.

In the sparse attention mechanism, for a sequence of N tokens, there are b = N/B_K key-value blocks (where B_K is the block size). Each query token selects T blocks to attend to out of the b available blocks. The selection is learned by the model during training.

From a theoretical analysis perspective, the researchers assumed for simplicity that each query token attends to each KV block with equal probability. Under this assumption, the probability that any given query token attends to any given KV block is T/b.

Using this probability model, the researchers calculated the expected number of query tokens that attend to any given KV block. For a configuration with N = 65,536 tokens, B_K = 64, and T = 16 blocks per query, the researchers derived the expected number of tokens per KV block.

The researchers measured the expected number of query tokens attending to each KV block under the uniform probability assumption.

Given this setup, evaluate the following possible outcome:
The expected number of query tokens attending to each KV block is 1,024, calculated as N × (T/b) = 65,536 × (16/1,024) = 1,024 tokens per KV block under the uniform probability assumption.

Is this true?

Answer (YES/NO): YES